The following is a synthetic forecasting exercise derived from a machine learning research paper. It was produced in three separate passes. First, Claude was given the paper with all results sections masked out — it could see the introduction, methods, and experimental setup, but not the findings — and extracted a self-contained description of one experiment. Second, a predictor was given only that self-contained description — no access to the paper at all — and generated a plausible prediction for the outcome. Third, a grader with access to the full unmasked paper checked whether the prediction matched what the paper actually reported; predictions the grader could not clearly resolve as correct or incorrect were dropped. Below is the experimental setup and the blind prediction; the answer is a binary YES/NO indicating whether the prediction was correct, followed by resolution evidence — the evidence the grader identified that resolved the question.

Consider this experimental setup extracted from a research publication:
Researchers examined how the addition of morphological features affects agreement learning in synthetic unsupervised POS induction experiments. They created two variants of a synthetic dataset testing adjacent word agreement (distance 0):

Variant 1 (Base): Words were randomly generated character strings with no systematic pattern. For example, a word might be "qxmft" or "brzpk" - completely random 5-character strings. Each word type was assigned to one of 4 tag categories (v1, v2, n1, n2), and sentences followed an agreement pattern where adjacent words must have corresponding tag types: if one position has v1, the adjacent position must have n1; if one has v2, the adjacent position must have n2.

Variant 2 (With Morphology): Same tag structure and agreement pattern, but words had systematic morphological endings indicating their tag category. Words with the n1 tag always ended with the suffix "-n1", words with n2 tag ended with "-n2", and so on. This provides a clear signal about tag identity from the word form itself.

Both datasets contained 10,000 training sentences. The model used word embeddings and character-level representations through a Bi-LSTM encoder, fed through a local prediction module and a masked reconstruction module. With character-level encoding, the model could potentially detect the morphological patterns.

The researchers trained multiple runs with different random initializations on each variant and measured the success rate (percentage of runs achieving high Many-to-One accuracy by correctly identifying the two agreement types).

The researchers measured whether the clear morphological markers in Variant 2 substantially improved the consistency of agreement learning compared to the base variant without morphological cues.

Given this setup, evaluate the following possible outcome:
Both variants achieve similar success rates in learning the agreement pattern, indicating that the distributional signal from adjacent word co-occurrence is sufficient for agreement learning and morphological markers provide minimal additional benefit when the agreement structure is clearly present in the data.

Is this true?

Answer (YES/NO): NO